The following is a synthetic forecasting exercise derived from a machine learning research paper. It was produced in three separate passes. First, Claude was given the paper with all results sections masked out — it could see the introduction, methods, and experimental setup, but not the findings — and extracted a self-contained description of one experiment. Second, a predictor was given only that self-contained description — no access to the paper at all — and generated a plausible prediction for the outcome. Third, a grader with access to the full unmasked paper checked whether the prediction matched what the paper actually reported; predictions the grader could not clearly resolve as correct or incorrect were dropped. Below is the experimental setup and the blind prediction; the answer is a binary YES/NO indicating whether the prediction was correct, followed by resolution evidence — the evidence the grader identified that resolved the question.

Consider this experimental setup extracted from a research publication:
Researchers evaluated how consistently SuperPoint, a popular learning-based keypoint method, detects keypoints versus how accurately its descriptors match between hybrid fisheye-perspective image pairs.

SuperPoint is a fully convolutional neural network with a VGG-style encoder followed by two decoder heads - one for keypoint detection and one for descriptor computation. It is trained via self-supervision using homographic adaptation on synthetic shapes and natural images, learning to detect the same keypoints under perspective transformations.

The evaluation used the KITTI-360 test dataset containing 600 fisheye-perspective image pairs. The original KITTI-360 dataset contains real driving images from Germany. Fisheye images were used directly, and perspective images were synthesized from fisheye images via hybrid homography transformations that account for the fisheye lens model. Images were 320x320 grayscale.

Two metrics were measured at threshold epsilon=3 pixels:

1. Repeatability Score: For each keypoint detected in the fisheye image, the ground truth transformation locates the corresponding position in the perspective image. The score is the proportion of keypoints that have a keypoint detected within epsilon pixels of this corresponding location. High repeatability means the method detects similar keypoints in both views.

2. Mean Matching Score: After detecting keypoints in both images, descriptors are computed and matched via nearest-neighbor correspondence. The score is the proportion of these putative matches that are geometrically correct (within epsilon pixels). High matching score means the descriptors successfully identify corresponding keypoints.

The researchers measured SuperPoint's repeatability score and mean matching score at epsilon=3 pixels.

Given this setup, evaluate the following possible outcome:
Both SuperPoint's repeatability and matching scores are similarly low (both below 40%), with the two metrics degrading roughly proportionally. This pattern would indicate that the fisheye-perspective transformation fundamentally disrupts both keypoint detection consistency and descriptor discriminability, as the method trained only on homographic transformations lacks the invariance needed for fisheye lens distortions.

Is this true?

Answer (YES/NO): NO